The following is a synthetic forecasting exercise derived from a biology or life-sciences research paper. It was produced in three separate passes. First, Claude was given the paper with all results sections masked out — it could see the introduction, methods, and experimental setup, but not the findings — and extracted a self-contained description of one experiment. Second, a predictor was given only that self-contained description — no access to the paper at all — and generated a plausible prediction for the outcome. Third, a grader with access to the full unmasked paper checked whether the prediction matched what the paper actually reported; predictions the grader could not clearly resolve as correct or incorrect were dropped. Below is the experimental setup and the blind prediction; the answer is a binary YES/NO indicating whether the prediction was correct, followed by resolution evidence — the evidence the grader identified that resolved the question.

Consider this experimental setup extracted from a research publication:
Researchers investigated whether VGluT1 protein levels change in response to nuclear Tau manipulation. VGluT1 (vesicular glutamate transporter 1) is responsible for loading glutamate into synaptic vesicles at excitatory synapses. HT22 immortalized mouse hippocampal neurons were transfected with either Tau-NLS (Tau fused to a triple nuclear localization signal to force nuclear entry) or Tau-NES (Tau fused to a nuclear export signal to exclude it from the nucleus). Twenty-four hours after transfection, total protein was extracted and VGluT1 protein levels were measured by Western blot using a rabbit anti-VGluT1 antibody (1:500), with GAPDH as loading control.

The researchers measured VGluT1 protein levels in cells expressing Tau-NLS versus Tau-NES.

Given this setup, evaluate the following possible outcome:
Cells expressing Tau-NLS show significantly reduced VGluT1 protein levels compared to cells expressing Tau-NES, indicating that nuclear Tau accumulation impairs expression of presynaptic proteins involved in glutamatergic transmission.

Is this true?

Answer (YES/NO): NO